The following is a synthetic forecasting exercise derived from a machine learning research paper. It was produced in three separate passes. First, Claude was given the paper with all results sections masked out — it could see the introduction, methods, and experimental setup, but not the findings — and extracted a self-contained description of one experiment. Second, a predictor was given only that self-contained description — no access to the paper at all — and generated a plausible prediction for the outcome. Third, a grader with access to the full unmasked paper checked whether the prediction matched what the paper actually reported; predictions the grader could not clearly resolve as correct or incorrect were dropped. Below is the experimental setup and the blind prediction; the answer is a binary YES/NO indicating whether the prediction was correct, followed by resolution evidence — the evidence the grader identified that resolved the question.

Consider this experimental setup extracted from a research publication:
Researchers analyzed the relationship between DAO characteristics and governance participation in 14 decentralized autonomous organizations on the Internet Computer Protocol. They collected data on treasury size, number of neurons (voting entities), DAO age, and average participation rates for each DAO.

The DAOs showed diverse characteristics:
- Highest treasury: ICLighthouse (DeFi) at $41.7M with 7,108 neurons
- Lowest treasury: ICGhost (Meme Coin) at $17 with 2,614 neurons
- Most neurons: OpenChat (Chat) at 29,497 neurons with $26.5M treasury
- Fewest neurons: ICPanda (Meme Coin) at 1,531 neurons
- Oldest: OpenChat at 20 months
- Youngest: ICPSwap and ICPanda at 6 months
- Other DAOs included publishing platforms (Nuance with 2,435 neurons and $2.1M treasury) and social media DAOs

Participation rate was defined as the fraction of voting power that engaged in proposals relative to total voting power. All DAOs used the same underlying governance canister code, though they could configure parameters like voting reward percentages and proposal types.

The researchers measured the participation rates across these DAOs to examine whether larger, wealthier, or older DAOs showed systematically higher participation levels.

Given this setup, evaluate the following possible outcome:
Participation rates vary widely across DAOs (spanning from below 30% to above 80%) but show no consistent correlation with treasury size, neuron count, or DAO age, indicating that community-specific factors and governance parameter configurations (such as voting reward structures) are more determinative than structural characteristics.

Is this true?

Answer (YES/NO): NO